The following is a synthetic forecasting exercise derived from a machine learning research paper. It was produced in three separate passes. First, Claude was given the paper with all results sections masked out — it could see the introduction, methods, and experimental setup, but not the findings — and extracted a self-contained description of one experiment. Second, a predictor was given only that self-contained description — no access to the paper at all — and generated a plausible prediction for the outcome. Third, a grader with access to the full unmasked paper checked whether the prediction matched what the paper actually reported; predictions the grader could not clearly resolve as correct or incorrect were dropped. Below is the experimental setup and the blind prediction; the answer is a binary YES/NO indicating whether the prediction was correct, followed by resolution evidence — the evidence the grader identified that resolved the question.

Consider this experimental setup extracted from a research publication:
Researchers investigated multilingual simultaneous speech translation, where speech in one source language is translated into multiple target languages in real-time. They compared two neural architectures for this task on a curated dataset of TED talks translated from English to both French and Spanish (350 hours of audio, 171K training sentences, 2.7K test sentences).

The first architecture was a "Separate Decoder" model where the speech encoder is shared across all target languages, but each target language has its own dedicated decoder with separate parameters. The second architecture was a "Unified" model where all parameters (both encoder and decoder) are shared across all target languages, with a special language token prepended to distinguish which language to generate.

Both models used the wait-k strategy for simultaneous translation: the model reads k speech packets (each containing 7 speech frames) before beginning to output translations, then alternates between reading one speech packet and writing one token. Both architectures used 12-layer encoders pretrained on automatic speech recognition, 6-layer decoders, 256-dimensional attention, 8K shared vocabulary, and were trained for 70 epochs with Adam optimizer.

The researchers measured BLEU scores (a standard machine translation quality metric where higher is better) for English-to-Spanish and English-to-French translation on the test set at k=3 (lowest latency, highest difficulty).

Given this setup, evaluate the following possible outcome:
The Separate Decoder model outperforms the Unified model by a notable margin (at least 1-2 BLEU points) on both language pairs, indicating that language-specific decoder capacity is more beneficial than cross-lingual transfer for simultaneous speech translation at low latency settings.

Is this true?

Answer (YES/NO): NO